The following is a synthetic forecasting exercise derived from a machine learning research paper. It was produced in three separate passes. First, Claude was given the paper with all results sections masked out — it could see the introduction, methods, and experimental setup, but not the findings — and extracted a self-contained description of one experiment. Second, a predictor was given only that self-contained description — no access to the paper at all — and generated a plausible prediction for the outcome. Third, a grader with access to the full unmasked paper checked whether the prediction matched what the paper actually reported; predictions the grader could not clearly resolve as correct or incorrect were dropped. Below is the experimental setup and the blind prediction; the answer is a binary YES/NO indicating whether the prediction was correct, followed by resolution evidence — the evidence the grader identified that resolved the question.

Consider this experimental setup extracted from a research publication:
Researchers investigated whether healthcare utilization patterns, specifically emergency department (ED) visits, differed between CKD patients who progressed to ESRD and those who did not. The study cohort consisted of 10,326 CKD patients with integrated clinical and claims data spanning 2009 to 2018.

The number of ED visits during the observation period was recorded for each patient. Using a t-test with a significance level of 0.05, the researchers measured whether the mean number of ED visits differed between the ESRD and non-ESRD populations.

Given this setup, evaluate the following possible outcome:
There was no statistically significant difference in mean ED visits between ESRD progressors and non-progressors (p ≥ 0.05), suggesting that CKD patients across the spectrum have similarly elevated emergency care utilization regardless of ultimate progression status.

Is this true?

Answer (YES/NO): YES